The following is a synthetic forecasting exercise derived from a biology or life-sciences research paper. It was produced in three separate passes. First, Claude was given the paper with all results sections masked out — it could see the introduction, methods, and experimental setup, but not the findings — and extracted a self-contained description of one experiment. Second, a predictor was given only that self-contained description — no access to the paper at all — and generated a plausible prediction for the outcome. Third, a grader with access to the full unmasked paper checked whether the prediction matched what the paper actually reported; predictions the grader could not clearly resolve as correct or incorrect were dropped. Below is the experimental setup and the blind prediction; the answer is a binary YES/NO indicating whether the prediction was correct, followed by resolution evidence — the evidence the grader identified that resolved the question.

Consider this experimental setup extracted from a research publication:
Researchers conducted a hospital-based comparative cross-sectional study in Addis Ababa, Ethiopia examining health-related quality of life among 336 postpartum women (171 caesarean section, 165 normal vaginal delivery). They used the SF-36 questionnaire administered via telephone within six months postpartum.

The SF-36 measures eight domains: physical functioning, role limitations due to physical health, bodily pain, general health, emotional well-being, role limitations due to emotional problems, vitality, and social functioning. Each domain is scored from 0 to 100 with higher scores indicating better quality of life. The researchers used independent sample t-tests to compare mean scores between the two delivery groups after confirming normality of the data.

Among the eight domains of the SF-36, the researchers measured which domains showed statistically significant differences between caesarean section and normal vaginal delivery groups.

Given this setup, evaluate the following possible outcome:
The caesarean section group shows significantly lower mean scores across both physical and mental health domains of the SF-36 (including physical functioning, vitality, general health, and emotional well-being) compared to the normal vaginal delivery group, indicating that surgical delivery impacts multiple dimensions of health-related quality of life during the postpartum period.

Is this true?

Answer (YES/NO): NO